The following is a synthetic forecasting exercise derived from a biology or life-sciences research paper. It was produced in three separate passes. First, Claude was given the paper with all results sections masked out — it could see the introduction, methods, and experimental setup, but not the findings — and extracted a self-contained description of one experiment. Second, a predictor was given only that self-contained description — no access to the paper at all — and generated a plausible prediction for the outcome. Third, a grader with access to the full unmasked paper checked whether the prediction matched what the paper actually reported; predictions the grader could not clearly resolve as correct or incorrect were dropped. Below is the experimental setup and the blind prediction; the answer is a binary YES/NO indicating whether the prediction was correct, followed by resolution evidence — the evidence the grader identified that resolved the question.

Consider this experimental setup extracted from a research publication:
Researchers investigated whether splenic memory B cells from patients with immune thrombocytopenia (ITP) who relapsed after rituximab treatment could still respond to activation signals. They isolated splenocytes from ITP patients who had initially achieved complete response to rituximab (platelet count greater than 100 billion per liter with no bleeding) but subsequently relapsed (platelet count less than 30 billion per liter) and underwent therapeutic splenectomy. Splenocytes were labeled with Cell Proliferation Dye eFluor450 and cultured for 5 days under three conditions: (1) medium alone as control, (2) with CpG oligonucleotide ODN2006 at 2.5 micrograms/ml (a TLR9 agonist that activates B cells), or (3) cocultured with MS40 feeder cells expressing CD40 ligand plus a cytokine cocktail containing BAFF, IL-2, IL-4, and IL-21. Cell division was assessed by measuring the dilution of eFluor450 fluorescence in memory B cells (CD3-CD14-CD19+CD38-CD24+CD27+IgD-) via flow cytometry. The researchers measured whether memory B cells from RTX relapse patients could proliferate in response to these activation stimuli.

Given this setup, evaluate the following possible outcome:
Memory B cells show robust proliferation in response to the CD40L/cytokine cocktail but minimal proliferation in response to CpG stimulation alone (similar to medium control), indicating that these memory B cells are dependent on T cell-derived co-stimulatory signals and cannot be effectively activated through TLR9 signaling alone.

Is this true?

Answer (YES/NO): NO